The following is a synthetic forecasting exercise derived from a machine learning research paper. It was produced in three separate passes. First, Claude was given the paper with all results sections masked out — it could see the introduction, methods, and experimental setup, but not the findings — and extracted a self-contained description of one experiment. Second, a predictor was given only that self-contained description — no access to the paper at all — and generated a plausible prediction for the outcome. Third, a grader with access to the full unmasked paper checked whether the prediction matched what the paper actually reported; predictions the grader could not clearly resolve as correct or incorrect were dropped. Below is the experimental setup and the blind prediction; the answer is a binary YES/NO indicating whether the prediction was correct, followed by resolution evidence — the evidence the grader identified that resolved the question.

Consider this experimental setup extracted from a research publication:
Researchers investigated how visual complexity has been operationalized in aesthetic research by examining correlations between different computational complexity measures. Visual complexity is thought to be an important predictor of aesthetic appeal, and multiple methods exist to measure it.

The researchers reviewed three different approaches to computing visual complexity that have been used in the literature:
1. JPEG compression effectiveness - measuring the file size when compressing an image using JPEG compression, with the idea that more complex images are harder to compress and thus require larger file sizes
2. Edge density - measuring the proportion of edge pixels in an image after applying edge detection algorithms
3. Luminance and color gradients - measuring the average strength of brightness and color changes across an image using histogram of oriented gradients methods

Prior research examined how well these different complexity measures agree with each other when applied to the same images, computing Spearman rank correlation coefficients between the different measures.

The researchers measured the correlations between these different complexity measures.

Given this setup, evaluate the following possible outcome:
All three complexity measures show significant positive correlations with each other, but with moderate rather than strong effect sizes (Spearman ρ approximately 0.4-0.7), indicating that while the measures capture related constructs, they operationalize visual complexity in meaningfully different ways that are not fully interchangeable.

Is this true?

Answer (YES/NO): NO